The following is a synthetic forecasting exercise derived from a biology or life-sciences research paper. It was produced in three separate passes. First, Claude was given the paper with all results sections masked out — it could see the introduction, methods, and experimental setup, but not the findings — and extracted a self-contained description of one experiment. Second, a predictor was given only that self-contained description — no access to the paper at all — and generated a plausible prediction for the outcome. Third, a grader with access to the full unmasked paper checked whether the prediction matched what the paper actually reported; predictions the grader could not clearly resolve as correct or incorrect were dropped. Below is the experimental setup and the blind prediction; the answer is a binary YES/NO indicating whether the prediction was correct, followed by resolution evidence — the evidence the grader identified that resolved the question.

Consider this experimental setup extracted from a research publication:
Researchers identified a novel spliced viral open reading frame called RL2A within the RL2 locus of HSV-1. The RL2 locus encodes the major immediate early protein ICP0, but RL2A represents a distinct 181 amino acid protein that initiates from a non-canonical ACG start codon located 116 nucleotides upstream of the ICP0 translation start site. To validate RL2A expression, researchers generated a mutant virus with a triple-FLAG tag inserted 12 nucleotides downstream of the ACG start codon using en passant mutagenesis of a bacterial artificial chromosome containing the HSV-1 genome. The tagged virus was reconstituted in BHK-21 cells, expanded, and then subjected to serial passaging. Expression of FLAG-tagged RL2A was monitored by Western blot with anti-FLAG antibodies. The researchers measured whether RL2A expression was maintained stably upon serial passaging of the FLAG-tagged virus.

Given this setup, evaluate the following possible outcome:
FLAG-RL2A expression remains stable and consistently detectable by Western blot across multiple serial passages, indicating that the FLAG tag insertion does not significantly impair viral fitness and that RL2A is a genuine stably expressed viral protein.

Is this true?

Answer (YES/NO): NO